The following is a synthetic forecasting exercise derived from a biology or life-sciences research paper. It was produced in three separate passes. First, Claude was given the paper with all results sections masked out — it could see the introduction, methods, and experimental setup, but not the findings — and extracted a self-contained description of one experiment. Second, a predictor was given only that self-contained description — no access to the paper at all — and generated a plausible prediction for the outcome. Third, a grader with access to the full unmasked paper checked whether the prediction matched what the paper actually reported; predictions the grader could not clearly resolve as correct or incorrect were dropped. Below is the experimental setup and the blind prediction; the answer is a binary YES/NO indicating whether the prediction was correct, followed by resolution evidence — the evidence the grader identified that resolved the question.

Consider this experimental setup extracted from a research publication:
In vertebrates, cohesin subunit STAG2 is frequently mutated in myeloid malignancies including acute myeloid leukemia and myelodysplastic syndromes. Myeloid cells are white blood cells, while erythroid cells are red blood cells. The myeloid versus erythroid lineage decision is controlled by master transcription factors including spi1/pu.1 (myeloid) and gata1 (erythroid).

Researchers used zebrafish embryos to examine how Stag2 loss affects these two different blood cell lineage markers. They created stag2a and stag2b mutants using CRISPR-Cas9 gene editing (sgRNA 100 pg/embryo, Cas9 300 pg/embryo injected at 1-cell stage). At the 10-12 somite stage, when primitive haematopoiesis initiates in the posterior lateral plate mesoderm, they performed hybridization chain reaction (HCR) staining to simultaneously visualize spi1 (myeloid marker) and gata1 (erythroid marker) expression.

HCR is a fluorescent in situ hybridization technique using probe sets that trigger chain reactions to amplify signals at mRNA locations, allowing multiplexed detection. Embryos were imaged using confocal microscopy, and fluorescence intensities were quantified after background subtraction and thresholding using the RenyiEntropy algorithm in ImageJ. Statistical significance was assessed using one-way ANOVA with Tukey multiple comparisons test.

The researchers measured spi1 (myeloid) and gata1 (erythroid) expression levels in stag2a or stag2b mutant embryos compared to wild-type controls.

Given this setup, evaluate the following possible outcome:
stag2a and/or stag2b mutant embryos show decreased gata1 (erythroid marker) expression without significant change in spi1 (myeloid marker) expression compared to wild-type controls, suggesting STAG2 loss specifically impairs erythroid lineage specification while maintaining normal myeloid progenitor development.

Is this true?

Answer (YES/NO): YES